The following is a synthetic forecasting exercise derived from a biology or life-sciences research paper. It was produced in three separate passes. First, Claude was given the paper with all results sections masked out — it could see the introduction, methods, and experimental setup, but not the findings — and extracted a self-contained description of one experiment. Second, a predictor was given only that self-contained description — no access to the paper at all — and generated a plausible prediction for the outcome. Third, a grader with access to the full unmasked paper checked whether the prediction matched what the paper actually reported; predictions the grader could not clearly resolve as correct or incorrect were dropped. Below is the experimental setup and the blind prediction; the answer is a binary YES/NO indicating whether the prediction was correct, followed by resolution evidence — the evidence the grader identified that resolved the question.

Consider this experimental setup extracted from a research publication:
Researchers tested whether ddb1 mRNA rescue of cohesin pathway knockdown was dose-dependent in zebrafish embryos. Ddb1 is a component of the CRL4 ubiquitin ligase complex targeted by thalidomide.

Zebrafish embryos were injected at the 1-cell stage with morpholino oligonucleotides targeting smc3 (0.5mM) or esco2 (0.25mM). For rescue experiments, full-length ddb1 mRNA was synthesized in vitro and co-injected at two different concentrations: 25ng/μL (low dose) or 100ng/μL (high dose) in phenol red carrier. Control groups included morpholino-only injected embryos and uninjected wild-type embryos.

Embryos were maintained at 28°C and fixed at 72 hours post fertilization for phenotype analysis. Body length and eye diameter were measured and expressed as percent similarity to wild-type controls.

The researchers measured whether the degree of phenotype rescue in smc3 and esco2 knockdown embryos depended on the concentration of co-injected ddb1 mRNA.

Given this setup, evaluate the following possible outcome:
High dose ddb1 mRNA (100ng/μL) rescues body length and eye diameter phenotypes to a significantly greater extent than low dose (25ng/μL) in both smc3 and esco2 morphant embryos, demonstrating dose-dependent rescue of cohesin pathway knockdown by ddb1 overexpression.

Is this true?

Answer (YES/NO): NO